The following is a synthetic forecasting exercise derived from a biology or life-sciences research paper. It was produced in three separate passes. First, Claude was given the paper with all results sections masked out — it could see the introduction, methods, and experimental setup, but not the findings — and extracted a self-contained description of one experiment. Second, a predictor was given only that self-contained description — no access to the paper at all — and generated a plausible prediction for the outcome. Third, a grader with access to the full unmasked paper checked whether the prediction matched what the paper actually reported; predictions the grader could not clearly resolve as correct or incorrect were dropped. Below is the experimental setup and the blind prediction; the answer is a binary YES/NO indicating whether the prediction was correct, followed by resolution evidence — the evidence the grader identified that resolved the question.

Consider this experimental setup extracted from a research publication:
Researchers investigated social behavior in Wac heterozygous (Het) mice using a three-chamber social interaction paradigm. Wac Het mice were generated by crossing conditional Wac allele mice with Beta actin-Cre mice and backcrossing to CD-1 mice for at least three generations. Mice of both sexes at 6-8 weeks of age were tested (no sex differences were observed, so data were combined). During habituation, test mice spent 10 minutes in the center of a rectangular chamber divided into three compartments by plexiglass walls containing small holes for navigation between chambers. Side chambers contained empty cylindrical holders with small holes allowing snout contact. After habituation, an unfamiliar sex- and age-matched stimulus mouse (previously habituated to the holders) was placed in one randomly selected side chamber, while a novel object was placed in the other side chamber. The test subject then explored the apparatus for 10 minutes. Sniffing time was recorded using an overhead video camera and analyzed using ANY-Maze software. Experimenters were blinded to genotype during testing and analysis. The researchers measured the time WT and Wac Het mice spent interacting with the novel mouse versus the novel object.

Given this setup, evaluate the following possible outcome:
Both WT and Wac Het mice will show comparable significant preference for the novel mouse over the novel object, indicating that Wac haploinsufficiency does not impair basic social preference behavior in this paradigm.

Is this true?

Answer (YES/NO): NO